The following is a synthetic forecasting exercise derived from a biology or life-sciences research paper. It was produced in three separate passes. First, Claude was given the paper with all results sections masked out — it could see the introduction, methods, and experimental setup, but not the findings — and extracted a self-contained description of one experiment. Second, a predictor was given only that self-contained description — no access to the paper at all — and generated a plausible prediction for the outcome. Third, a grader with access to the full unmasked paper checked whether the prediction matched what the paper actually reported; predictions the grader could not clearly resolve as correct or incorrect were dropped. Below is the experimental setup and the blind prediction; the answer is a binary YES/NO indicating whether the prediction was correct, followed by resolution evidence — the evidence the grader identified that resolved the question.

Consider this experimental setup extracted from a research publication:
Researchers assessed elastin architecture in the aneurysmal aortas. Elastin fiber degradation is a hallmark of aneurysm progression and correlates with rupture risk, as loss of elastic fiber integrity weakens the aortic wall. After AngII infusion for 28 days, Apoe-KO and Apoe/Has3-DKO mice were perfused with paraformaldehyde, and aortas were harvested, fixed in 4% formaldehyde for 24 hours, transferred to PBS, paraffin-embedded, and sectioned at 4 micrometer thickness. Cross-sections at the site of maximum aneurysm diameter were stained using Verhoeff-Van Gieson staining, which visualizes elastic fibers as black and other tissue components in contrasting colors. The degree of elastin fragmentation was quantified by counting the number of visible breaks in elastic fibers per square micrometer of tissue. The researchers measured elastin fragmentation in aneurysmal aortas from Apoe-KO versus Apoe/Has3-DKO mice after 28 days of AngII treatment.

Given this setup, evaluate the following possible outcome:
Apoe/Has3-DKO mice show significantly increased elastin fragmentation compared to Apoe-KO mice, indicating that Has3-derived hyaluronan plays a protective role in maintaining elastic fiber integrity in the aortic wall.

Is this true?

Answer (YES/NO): NO